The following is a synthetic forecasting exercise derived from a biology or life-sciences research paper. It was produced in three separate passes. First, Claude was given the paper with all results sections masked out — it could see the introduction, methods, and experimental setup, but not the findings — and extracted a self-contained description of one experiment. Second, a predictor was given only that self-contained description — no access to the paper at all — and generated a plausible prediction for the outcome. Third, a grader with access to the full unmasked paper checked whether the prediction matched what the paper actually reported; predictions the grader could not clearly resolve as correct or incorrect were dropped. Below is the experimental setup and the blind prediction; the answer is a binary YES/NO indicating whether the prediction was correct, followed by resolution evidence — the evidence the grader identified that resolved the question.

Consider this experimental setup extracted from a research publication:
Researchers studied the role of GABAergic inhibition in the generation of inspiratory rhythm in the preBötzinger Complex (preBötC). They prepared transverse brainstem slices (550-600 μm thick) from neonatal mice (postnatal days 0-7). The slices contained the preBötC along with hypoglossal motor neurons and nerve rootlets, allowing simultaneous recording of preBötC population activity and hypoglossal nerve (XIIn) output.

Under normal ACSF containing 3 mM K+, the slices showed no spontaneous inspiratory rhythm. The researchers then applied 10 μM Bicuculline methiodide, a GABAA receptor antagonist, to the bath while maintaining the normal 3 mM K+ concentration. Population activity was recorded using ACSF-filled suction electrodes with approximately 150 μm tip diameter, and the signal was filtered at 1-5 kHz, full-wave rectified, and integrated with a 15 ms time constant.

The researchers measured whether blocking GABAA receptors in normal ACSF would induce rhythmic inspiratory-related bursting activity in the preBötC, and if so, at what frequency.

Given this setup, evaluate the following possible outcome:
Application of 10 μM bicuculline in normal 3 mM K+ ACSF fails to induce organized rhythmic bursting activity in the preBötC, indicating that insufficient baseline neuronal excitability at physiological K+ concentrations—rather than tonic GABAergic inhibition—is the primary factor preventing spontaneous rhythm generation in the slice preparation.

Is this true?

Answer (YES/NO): NO